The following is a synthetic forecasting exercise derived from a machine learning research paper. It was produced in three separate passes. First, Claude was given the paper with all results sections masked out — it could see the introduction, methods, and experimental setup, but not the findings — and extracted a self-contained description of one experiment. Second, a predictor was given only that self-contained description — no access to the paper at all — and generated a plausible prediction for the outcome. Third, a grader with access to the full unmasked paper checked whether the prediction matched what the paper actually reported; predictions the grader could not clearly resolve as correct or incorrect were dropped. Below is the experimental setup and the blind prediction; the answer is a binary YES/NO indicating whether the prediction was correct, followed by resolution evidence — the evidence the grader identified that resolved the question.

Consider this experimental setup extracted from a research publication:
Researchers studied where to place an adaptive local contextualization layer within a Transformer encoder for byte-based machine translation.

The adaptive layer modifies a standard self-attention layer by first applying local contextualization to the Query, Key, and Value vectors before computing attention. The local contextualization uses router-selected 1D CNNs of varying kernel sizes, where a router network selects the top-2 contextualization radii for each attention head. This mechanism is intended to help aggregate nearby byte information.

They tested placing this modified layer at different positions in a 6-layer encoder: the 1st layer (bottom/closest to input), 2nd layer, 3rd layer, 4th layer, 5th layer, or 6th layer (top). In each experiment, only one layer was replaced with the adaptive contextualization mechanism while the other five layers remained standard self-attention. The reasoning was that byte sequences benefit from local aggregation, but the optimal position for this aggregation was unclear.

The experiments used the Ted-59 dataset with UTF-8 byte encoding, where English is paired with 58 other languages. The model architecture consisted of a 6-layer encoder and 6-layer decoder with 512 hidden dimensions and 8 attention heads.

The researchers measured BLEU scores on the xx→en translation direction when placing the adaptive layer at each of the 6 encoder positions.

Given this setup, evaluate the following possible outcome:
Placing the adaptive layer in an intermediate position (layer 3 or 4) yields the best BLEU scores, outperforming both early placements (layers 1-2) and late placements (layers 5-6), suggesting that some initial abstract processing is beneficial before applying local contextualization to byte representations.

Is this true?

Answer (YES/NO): NO